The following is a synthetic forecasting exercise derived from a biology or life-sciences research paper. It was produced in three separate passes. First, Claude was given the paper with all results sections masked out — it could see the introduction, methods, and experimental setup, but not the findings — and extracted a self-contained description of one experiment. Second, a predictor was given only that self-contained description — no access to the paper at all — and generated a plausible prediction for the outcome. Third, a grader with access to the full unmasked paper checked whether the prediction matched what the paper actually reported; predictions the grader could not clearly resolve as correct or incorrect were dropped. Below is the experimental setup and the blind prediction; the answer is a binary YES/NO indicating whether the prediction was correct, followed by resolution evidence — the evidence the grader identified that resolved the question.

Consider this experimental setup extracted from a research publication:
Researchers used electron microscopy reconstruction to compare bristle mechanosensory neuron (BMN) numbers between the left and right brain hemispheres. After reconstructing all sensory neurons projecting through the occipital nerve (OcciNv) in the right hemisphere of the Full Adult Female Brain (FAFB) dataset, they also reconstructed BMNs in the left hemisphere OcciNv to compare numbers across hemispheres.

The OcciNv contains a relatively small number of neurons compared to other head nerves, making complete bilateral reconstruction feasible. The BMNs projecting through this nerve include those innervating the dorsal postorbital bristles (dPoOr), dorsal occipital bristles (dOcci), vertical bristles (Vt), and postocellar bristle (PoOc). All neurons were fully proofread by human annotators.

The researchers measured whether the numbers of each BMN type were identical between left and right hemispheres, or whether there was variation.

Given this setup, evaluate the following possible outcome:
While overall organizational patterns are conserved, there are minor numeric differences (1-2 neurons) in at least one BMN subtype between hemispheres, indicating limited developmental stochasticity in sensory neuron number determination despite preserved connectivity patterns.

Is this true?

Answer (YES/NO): NO